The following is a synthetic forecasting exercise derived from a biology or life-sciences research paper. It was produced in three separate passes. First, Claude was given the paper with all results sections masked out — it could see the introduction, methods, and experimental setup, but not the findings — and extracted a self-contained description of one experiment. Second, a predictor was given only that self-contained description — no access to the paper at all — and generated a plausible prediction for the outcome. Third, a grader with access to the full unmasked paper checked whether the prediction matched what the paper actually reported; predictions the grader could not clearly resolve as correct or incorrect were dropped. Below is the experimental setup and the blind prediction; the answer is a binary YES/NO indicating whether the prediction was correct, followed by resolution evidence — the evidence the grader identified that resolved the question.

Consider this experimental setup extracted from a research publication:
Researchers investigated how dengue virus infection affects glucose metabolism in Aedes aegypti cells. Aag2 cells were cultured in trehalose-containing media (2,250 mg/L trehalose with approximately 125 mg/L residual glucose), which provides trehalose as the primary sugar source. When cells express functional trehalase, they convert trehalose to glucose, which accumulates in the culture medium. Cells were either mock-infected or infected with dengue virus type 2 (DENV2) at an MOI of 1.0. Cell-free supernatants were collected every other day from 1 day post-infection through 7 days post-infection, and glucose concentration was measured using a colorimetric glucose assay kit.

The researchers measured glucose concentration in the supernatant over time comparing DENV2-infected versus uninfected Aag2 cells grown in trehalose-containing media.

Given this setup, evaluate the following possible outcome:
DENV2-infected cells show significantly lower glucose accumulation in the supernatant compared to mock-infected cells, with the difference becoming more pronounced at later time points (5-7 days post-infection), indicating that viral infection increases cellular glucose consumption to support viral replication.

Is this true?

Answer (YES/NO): NO